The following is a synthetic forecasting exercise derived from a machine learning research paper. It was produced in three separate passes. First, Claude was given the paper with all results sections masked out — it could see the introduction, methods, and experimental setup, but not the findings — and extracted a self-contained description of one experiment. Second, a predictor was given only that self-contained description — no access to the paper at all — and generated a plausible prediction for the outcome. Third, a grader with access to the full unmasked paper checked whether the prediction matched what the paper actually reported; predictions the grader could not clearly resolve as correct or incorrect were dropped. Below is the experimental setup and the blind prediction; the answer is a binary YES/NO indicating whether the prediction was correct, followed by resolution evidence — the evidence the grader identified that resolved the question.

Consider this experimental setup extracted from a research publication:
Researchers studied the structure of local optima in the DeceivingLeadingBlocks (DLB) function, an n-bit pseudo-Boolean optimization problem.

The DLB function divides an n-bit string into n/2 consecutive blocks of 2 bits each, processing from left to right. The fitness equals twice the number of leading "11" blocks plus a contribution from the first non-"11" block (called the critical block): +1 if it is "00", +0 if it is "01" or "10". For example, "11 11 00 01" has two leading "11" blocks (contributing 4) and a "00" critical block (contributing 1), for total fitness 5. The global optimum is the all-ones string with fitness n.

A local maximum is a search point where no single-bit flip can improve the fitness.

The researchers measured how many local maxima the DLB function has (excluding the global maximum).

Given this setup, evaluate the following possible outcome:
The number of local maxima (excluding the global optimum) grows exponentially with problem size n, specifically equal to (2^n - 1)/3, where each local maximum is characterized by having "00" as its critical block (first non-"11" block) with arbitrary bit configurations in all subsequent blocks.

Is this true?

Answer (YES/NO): YES